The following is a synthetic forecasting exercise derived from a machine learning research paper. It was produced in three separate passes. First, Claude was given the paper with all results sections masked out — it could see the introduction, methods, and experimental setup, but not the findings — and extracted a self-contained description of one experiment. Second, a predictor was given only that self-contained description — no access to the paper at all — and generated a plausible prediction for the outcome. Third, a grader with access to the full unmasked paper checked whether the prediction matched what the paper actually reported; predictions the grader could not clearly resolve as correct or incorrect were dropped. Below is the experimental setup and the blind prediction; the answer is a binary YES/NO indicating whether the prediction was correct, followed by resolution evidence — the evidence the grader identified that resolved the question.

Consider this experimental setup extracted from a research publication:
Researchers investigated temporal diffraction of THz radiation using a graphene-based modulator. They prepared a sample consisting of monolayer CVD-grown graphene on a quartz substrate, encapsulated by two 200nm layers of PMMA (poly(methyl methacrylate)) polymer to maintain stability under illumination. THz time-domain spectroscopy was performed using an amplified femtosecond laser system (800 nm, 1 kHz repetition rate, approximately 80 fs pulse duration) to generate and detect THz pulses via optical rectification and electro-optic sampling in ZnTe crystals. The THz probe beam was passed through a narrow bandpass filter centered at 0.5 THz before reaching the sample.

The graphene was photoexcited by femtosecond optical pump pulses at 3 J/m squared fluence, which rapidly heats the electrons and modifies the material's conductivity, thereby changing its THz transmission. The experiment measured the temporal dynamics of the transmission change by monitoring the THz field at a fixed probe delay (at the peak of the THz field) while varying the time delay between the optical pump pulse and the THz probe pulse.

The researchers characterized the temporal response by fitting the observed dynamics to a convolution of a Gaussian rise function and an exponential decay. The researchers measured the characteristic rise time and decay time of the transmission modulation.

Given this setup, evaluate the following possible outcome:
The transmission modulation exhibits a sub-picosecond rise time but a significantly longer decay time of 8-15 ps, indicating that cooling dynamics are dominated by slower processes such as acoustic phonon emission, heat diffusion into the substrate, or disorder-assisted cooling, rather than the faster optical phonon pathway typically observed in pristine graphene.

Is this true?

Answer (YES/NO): NO